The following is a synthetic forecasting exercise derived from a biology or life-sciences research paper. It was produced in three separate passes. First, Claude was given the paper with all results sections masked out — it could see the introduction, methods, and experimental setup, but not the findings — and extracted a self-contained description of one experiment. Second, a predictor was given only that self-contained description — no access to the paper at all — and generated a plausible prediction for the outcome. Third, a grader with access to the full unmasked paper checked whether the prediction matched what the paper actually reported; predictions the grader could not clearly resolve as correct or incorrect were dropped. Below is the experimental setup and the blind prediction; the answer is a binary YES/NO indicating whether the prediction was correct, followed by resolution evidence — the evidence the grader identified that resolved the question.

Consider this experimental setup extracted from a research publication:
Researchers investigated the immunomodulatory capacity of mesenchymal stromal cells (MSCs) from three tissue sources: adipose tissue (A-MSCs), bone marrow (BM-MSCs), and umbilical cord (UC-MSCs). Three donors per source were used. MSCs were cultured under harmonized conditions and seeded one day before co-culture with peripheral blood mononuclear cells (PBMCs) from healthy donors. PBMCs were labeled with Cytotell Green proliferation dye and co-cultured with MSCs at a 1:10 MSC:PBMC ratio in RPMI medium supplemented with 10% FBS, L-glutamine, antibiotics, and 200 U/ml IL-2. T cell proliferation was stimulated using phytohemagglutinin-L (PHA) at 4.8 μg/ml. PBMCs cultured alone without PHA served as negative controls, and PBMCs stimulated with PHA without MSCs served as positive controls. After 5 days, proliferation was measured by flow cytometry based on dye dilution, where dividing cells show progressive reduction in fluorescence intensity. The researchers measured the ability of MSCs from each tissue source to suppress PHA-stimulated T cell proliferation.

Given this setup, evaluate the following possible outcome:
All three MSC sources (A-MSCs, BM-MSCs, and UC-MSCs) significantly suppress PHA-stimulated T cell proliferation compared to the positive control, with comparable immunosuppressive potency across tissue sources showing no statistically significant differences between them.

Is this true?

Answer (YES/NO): NO